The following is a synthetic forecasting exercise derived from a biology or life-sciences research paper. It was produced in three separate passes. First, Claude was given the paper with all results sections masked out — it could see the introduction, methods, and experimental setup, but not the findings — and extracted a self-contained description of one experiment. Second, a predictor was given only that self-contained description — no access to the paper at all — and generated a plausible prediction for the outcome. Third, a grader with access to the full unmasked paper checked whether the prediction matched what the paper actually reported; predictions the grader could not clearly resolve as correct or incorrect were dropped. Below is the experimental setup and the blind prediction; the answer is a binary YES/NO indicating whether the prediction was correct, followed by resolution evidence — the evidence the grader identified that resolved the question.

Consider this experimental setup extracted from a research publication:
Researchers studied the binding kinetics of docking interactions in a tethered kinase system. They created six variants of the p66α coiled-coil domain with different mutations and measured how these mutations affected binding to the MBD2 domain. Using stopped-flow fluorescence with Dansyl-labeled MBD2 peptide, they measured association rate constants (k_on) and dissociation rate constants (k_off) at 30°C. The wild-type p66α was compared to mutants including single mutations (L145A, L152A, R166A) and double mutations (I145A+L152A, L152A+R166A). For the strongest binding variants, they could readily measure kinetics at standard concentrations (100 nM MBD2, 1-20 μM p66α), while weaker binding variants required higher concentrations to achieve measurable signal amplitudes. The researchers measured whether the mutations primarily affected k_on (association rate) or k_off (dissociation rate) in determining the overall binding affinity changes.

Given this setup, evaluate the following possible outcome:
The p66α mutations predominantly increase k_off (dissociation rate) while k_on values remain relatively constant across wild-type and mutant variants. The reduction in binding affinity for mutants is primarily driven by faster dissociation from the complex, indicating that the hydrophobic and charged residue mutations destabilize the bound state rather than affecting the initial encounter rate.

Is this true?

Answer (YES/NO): YES